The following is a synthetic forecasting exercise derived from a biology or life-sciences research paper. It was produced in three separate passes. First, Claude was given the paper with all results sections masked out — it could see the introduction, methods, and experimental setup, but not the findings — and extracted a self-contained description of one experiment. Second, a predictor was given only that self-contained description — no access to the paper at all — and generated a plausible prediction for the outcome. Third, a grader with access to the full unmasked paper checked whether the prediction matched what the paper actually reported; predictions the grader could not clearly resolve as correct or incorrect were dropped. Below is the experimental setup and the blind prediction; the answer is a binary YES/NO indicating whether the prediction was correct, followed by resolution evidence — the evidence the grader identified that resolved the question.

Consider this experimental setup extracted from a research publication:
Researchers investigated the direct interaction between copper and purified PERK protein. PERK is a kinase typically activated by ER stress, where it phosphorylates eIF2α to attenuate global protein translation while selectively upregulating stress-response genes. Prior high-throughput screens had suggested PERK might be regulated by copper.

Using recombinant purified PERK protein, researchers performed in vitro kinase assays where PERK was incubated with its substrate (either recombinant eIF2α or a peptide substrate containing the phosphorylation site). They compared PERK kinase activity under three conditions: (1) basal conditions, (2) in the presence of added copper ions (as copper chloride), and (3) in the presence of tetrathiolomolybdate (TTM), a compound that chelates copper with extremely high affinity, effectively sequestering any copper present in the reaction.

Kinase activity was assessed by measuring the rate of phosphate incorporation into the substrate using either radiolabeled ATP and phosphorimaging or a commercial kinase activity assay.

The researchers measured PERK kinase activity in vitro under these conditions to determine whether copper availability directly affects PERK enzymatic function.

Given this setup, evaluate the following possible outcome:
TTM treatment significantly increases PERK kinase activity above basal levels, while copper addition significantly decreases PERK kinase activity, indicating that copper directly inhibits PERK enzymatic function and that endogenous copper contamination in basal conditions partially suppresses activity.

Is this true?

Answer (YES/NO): NO